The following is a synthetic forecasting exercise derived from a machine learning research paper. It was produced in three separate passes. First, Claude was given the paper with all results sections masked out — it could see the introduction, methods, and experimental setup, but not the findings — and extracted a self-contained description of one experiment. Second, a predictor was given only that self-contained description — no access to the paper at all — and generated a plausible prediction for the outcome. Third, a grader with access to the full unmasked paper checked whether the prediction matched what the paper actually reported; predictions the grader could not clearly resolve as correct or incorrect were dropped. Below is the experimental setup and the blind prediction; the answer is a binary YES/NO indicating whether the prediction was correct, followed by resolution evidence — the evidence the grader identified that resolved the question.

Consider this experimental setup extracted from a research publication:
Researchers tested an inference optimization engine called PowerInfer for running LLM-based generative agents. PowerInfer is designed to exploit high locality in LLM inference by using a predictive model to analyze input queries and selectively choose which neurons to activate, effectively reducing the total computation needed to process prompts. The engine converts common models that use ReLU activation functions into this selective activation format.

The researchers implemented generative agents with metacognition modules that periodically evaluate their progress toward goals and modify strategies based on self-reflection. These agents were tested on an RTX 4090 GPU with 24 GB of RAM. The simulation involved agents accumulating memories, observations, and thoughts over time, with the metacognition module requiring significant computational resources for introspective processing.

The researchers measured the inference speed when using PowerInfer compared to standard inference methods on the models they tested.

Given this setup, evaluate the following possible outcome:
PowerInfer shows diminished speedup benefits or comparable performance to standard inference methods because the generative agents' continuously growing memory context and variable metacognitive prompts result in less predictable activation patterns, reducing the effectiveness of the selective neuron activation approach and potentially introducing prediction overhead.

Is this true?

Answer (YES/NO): YES